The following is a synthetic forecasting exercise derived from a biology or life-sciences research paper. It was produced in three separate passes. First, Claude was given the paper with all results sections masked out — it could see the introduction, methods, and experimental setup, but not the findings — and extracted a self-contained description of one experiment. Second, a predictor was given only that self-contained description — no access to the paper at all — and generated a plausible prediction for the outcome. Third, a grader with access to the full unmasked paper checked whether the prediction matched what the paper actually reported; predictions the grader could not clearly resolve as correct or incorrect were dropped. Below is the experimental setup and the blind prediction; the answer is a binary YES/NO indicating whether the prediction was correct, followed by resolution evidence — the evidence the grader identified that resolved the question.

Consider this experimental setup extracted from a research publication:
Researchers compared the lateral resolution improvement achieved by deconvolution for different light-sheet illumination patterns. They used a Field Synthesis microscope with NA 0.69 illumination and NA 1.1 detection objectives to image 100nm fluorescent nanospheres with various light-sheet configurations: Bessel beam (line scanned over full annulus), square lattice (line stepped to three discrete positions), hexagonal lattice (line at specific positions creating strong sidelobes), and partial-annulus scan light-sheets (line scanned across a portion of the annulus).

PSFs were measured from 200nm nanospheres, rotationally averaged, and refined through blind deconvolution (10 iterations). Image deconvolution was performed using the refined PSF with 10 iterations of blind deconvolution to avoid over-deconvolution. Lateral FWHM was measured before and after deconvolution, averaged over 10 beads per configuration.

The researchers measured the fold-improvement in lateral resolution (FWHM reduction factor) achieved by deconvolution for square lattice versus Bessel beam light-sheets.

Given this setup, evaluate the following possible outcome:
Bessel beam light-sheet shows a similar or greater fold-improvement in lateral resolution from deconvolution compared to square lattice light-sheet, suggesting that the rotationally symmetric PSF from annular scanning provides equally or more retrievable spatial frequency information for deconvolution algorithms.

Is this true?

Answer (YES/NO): NO